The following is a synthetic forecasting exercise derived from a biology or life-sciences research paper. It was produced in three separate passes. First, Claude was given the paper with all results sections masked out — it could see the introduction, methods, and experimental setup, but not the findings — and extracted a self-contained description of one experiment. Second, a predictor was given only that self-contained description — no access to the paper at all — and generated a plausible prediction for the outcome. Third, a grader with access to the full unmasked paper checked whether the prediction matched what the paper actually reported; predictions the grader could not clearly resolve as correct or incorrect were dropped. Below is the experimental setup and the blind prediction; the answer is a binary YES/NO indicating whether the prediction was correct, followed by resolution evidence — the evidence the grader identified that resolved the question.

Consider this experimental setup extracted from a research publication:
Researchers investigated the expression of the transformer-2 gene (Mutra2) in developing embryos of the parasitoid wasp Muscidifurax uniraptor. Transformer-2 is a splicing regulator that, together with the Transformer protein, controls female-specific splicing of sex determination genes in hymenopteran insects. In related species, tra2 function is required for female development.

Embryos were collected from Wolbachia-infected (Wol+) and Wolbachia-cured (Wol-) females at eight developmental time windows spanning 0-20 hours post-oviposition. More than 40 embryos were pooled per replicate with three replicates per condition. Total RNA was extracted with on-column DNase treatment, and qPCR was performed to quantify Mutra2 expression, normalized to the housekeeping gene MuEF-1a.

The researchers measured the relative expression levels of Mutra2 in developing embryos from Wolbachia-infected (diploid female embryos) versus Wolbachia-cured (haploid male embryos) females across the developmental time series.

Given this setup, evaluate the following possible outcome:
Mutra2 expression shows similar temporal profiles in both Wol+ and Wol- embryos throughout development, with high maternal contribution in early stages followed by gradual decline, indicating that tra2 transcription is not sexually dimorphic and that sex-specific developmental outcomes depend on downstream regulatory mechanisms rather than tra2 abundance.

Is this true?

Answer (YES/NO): YES